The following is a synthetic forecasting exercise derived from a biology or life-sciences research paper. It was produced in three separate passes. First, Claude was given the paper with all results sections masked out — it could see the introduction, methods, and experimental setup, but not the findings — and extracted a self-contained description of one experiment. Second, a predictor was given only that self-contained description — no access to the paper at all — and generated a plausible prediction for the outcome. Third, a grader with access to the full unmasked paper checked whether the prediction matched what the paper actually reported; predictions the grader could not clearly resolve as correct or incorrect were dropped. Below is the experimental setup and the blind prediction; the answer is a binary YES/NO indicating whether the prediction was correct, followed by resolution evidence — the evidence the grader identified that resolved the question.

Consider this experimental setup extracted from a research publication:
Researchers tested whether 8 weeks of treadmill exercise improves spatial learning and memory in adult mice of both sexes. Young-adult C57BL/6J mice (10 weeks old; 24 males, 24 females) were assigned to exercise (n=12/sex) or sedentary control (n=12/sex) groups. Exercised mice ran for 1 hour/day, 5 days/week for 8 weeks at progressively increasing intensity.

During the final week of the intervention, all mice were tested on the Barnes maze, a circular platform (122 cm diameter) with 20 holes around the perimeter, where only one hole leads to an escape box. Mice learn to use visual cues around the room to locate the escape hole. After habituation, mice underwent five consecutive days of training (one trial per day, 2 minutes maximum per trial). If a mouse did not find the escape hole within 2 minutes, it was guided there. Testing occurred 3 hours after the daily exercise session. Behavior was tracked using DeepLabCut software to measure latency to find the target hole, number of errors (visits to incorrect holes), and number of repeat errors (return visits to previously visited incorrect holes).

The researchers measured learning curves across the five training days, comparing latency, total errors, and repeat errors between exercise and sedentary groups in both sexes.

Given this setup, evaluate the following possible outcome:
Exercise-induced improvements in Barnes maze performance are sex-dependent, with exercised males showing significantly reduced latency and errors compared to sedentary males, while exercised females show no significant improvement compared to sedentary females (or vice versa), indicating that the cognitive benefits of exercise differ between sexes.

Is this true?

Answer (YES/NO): NO